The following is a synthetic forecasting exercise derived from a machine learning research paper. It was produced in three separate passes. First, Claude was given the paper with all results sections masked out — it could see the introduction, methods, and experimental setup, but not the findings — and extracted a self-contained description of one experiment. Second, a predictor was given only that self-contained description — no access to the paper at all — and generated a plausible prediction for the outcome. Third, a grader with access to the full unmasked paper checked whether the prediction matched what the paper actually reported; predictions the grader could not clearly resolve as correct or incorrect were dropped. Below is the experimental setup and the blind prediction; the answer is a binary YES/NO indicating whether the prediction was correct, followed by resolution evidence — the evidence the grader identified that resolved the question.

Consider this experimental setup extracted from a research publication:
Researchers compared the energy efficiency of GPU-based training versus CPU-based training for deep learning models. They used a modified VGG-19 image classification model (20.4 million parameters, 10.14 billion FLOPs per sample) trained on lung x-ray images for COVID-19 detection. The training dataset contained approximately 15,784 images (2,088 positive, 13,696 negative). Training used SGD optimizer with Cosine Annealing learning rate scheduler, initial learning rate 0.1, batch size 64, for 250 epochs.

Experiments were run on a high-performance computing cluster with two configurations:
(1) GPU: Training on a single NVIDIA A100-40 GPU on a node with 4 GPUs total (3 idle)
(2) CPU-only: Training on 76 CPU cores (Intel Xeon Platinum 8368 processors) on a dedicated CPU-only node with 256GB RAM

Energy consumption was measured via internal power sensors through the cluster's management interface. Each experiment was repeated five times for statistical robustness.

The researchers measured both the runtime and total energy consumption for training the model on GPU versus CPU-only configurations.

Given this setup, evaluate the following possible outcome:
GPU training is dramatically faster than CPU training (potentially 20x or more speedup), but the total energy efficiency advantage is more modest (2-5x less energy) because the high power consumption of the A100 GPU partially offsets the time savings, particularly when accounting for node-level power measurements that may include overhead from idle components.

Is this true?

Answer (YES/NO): NO